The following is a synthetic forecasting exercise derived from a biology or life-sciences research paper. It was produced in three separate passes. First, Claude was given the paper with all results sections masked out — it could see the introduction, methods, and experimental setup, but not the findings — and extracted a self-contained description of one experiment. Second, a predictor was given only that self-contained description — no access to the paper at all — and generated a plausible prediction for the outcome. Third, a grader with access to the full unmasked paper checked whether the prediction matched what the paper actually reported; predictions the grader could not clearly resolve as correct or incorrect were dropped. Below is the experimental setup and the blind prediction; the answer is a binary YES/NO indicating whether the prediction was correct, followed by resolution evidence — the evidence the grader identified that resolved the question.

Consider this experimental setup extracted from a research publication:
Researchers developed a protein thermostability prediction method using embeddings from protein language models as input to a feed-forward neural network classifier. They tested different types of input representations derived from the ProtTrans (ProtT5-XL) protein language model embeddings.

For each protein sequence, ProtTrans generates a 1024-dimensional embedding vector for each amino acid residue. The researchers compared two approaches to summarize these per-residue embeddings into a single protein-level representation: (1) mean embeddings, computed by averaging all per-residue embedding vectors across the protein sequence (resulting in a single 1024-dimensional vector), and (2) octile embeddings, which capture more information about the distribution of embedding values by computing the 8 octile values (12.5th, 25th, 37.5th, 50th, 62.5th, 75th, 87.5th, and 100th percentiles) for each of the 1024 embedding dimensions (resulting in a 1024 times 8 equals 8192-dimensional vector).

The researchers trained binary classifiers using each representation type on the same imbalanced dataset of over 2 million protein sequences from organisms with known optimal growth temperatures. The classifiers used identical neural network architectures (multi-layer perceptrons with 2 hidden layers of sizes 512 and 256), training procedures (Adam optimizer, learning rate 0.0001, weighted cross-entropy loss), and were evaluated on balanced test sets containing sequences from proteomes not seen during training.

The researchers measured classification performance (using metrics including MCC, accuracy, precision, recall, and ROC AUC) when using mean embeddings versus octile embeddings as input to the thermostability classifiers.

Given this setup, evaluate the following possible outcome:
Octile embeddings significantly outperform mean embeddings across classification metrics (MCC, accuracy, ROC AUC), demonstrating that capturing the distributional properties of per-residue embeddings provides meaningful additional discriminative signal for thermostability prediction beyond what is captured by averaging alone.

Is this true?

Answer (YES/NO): NO